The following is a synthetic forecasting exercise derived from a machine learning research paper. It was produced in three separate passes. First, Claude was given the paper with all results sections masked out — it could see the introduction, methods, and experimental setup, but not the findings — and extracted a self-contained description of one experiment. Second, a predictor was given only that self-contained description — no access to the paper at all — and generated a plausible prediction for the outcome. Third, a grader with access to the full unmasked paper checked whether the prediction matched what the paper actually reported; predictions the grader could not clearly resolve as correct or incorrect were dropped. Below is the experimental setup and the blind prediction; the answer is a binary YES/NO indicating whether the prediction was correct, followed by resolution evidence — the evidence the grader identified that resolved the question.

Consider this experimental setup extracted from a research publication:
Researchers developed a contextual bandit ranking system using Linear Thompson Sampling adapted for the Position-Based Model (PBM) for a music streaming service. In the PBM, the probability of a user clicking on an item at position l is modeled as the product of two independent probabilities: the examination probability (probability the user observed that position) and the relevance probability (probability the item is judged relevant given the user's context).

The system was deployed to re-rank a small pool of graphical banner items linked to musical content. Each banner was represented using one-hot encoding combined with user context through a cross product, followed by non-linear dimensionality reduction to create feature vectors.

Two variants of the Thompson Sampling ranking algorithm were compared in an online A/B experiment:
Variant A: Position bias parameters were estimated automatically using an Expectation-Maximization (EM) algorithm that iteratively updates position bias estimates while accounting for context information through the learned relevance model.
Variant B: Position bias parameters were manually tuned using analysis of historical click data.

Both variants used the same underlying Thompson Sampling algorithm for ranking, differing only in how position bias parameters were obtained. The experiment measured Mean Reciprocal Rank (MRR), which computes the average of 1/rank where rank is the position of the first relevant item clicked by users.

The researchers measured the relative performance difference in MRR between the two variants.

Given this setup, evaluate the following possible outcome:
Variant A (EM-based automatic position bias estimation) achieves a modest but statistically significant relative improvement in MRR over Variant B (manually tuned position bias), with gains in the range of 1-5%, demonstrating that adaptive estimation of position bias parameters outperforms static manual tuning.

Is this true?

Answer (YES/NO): NO